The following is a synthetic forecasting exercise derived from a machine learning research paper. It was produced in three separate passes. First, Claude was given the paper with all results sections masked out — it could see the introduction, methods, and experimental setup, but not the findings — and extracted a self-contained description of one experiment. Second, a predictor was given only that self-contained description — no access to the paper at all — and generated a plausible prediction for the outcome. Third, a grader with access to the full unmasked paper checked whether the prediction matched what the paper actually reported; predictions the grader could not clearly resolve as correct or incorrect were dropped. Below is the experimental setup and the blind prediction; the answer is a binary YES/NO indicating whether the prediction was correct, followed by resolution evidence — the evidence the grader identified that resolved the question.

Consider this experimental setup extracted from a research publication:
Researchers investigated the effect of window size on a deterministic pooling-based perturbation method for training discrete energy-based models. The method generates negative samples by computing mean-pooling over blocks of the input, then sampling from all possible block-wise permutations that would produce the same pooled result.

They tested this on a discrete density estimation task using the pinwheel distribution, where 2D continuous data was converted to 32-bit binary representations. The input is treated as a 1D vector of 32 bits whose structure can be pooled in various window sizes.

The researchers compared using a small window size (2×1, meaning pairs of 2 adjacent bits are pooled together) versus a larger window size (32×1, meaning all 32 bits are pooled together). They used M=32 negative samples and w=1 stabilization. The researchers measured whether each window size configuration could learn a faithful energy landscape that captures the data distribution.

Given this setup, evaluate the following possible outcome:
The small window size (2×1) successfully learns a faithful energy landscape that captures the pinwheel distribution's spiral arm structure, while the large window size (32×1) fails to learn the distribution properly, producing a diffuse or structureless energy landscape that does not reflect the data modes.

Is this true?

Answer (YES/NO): NO